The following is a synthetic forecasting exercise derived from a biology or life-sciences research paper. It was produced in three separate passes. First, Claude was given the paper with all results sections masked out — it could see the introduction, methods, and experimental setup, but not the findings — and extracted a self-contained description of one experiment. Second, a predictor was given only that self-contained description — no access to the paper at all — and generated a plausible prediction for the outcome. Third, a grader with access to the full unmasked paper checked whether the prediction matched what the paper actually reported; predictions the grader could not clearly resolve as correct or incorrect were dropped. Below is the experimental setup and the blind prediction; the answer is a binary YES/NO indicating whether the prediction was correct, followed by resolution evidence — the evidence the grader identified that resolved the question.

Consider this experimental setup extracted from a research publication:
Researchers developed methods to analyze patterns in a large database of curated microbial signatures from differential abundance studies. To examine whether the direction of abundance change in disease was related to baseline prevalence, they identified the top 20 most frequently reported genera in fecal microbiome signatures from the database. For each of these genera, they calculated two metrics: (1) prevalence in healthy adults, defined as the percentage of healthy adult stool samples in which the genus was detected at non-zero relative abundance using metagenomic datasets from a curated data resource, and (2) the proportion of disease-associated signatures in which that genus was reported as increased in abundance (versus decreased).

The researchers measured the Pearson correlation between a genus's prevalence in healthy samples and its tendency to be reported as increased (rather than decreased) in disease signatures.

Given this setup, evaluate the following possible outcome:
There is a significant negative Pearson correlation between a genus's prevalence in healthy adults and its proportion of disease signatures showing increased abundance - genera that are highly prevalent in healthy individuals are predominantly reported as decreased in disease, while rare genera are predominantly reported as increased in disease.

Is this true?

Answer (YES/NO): YES